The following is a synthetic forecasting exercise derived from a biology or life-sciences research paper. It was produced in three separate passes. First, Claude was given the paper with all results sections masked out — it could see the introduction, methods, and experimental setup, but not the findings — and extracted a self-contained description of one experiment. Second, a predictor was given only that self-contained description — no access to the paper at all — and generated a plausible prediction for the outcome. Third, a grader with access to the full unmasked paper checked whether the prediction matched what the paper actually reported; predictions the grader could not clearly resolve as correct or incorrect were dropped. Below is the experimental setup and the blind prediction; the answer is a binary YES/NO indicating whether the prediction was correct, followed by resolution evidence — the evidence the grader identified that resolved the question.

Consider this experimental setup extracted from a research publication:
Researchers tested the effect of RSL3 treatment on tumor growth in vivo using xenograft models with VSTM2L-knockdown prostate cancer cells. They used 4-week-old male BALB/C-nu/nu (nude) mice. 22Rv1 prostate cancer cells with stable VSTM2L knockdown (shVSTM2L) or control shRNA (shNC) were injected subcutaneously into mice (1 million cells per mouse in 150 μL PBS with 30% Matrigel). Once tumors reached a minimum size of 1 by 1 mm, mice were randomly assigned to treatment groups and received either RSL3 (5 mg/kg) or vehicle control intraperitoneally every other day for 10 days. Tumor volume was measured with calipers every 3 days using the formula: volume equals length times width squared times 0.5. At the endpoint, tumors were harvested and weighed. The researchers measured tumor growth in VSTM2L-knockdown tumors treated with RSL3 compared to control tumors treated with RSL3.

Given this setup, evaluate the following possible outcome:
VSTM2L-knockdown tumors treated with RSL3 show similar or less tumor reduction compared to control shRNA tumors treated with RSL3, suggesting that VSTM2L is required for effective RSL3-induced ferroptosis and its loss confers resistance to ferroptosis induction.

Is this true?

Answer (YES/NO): NO